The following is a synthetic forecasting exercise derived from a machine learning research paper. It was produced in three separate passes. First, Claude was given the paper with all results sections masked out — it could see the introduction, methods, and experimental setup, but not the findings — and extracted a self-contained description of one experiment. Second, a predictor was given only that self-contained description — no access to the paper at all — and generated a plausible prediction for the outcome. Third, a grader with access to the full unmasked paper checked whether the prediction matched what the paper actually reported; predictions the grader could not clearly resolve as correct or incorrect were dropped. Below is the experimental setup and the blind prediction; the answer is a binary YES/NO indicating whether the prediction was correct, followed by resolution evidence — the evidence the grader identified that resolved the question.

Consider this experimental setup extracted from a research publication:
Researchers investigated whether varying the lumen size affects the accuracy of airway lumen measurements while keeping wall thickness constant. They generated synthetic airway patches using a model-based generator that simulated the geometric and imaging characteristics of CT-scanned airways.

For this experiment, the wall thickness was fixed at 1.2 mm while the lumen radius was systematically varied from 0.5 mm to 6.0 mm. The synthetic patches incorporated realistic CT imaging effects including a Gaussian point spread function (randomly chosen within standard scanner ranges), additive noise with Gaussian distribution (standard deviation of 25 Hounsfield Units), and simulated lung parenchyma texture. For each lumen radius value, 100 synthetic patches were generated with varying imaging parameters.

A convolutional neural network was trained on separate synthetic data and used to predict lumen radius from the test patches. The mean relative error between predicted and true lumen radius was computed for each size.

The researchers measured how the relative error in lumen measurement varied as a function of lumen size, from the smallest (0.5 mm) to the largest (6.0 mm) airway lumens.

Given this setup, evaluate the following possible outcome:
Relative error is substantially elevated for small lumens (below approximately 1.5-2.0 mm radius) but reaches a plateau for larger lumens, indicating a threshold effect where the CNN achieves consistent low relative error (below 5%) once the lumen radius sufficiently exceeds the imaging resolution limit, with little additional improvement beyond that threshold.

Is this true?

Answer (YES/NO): NO